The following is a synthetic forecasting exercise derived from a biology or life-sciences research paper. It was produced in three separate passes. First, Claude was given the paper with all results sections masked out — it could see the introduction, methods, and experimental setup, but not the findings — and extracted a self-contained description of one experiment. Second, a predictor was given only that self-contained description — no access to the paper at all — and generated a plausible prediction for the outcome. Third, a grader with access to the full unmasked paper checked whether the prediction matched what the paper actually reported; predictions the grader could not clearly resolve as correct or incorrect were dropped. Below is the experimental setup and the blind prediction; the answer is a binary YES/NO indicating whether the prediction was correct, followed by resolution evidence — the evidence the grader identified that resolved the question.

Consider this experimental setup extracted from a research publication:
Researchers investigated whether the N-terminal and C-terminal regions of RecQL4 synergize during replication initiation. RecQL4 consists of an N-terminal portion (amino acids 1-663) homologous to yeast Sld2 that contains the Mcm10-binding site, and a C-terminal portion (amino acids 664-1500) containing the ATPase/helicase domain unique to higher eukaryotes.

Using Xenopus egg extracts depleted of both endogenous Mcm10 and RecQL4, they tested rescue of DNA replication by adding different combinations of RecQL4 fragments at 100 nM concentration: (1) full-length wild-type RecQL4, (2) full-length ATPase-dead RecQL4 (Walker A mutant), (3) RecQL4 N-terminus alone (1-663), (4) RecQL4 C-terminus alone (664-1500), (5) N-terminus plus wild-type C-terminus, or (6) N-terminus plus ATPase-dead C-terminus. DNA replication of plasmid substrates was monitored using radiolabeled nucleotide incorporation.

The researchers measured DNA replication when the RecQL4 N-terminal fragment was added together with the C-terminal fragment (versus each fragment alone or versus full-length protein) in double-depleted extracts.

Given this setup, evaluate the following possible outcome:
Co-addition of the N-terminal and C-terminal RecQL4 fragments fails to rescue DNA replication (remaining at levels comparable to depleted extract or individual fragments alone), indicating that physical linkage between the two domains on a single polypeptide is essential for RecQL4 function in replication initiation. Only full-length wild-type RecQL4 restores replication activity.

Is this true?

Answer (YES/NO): NO